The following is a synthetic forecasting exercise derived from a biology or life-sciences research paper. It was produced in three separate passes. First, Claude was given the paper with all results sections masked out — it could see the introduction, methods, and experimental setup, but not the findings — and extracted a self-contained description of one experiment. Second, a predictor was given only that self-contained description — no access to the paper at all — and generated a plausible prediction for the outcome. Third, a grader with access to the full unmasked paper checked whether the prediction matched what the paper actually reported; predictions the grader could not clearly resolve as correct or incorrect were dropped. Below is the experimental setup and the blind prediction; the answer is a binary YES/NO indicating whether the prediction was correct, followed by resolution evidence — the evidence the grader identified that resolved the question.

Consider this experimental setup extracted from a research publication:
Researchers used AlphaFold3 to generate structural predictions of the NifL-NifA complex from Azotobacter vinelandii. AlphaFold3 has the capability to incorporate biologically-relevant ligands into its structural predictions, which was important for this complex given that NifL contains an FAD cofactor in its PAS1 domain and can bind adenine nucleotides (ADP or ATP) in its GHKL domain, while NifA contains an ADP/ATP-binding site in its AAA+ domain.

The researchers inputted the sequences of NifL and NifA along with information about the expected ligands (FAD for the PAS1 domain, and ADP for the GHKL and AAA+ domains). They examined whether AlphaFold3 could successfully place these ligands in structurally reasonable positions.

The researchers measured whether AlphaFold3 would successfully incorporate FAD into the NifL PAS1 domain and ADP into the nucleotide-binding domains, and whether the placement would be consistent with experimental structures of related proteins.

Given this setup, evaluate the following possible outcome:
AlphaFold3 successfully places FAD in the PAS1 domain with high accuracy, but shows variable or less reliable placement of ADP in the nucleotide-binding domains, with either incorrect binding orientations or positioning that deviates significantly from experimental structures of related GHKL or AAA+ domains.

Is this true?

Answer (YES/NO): NO